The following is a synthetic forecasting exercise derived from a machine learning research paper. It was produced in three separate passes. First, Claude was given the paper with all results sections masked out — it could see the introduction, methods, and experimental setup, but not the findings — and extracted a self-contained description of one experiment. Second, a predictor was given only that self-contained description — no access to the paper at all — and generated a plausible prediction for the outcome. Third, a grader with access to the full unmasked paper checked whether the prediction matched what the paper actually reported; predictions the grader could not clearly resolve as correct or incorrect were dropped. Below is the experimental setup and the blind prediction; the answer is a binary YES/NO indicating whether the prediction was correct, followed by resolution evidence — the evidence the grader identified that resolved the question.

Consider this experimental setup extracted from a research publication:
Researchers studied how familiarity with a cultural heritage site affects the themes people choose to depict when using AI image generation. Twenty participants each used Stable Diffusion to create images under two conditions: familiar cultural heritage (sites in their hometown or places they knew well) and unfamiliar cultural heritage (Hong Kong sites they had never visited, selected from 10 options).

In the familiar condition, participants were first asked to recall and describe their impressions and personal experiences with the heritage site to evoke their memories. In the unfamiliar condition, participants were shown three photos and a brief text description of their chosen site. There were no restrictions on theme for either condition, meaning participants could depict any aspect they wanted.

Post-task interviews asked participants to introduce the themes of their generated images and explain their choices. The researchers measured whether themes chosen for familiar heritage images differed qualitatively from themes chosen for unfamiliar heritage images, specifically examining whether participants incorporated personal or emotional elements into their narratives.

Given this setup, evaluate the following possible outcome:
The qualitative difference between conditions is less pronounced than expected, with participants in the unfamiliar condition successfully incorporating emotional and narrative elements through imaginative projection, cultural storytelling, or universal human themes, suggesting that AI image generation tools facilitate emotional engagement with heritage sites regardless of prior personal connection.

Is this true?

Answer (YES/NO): NO